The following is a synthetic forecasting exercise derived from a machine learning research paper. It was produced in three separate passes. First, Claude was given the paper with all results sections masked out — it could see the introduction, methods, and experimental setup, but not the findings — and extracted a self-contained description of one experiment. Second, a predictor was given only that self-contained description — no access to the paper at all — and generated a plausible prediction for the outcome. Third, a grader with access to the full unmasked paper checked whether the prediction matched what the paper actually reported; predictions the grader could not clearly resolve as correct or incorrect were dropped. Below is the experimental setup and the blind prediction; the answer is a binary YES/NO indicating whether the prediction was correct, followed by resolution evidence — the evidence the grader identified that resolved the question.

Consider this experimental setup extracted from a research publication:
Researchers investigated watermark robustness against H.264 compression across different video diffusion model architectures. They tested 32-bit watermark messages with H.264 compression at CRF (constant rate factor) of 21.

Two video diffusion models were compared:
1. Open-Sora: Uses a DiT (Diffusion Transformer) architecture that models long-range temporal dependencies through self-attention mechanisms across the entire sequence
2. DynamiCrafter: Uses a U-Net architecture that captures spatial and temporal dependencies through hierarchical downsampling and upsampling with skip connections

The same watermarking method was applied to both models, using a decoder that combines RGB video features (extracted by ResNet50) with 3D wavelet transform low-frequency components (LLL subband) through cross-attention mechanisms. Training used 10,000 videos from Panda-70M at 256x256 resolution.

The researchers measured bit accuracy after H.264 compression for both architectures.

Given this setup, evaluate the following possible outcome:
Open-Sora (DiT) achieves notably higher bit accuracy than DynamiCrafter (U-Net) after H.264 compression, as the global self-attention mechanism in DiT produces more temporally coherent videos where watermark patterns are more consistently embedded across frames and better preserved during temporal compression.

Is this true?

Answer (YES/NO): NO